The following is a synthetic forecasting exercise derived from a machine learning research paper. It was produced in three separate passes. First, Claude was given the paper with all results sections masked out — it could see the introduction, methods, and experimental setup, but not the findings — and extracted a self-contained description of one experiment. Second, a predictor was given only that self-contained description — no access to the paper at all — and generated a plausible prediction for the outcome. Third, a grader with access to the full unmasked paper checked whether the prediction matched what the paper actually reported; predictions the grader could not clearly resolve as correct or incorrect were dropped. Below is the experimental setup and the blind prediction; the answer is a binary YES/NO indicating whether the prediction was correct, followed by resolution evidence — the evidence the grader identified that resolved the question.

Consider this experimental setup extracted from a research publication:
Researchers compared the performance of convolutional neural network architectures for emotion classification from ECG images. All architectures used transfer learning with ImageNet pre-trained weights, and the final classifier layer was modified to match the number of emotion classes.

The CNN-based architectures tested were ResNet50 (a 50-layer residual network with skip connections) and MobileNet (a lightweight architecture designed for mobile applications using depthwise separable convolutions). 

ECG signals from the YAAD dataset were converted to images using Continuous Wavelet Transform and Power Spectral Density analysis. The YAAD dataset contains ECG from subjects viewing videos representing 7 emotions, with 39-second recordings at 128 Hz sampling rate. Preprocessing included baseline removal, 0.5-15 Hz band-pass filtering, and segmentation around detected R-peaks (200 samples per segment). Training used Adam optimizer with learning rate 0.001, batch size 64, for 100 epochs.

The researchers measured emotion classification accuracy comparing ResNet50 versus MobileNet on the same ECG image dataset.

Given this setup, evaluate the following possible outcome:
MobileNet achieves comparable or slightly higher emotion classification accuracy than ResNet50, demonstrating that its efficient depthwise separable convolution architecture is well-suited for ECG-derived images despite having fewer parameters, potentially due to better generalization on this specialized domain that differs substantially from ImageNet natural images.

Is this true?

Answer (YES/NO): NO